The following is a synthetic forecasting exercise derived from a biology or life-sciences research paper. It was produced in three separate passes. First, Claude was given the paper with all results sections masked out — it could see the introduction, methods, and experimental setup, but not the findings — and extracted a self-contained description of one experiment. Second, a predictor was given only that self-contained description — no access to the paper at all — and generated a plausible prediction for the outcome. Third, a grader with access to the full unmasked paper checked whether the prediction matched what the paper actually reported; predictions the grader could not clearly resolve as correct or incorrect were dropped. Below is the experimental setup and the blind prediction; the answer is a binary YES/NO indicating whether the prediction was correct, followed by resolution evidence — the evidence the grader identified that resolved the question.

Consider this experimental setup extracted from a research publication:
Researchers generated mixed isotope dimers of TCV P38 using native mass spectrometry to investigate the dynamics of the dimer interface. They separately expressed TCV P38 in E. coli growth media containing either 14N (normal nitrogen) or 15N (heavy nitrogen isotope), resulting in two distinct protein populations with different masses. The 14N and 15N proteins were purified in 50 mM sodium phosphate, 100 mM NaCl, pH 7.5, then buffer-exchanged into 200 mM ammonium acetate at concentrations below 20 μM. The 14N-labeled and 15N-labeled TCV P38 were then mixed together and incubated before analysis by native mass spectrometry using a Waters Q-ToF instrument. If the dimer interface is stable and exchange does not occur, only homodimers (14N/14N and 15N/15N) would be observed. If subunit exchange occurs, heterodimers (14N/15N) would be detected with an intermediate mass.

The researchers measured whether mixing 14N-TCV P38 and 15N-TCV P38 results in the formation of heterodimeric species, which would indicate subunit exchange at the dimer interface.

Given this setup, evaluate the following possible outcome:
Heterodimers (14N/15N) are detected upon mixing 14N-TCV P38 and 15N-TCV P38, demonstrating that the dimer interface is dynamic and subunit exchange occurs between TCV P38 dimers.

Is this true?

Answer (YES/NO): YES